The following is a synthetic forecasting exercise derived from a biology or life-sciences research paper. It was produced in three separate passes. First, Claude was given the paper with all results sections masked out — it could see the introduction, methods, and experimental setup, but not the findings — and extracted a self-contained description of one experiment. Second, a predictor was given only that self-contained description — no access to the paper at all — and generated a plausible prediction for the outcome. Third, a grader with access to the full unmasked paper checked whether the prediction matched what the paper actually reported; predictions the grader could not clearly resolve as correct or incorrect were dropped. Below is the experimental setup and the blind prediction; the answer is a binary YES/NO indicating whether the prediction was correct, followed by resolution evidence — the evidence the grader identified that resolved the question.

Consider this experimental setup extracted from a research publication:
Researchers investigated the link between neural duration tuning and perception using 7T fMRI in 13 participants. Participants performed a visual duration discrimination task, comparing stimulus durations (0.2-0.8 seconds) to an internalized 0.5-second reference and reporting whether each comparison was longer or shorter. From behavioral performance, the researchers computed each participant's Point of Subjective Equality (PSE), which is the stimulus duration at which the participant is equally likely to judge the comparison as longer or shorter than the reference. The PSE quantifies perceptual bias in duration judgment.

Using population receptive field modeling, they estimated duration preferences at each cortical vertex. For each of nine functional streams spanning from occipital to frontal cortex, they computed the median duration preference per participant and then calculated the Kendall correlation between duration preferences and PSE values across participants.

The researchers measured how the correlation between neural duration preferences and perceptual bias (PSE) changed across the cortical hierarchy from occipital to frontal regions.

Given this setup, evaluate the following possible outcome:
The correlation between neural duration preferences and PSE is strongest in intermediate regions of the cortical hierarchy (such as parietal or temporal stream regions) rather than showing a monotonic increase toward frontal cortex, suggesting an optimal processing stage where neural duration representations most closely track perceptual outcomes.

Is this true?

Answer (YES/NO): NO